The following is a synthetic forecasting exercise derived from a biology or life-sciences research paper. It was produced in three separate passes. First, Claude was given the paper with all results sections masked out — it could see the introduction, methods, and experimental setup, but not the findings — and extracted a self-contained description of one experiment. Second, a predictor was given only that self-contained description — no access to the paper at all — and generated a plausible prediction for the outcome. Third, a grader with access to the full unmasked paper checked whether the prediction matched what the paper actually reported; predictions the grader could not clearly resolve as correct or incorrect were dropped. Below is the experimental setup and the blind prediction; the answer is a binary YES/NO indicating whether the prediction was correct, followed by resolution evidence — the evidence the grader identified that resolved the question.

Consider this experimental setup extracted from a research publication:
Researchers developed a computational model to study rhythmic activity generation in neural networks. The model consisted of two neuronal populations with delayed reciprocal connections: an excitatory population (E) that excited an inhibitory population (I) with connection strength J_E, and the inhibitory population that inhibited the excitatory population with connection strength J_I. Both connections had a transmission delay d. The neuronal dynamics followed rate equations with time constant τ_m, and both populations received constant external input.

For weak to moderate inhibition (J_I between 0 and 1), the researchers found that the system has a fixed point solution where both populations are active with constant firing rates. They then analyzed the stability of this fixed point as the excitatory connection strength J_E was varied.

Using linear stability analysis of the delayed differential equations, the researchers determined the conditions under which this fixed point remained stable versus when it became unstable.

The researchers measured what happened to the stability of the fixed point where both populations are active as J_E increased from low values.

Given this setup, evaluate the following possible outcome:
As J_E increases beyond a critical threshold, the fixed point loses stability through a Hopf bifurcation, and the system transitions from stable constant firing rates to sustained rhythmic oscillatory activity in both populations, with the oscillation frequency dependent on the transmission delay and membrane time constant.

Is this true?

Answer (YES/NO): YES